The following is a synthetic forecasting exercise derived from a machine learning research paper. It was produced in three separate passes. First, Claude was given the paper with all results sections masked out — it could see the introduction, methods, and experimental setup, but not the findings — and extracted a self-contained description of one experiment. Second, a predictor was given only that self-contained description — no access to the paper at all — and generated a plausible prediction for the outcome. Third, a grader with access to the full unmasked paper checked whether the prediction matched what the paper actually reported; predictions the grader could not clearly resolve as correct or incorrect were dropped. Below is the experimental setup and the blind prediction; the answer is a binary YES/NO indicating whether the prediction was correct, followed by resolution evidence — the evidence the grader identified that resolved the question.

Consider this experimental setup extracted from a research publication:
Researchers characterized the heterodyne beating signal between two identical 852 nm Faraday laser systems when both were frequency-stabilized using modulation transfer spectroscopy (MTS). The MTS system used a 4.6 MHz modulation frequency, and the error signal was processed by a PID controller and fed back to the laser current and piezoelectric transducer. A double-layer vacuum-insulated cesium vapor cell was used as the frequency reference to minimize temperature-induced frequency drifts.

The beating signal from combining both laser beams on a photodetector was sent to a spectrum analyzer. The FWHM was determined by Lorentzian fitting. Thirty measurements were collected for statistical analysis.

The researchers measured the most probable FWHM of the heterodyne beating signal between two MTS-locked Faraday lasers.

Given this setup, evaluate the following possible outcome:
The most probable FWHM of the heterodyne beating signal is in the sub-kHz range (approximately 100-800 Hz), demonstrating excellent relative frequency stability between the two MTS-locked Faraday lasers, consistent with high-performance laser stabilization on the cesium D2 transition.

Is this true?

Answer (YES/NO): NO